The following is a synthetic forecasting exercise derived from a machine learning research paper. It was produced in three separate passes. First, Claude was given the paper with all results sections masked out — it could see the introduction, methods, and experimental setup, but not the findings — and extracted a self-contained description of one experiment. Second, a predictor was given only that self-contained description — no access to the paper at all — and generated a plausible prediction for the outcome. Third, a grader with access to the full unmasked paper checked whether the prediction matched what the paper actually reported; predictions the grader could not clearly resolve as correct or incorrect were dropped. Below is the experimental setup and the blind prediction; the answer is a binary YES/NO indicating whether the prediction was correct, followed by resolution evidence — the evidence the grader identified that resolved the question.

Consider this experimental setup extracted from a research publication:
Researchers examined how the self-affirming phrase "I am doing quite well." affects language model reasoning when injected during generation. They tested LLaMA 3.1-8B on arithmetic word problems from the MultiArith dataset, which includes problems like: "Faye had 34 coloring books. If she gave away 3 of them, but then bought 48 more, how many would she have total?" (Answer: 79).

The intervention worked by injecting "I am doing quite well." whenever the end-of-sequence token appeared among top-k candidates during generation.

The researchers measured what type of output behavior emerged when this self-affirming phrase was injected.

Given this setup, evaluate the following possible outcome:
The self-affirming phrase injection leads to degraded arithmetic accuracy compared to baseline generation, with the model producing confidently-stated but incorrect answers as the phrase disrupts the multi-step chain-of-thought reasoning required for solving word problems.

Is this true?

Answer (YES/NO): NO